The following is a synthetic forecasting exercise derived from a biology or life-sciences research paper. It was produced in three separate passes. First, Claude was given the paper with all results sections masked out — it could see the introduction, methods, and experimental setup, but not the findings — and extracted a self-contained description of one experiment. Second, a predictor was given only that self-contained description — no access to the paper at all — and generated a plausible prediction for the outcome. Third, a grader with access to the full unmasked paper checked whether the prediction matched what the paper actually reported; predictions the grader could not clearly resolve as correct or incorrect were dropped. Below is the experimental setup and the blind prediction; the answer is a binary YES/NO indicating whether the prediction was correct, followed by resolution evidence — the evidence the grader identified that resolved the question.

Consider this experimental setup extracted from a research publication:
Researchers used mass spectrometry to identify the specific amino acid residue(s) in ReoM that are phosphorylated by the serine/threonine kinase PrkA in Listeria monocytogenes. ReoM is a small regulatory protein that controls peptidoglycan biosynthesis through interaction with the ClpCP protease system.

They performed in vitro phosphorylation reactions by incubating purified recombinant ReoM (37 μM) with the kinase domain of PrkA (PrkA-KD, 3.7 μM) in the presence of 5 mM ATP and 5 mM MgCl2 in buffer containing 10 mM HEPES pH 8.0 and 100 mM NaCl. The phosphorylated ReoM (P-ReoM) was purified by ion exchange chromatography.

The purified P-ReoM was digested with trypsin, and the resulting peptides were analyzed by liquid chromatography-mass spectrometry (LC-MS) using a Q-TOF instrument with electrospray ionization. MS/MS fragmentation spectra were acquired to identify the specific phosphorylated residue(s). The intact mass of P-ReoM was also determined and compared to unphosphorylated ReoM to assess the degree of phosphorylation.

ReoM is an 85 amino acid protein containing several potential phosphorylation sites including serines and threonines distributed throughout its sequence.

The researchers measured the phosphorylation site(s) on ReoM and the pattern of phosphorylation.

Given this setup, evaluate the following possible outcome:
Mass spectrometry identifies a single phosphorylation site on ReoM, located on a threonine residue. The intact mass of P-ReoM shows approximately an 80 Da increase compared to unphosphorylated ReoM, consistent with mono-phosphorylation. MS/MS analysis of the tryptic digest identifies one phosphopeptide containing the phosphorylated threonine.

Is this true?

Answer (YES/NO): YES